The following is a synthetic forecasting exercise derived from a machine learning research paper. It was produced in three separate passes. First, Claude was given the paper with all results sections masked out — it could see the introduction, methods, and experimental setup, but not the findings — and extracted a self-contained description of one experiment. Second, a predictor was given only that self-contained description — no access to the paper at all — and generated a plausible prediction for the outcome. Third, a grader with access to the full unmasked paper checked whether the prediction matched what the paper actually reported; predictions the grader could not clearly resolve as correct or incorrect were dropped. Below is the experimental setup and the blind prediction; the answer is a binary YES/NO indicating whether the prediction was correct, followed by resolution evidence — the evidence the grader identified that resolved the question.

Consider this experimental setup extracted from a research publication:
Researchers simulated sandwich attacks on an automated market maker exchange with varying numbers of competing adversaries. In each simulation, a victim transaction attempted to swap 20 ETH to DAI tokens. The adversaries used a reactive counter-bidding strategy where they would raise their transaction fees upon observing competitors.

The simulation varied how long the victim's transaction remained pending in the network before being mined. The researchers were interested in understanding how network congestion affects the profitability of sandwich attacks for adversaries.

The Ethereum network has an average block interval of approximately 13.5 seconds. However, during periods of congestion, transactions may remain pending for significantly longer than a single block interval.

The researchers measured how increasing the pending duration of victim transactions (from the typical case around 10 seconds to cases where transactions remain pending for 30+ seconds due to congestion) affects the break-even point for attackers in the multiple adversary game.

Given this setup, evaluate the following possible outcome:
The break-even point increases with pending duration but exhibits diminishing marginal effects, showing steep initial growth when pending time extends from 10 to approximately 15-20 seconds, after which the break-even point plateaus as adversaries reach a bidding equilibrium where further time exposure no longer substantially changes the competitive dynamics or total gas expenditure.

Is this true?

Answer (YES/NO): NO